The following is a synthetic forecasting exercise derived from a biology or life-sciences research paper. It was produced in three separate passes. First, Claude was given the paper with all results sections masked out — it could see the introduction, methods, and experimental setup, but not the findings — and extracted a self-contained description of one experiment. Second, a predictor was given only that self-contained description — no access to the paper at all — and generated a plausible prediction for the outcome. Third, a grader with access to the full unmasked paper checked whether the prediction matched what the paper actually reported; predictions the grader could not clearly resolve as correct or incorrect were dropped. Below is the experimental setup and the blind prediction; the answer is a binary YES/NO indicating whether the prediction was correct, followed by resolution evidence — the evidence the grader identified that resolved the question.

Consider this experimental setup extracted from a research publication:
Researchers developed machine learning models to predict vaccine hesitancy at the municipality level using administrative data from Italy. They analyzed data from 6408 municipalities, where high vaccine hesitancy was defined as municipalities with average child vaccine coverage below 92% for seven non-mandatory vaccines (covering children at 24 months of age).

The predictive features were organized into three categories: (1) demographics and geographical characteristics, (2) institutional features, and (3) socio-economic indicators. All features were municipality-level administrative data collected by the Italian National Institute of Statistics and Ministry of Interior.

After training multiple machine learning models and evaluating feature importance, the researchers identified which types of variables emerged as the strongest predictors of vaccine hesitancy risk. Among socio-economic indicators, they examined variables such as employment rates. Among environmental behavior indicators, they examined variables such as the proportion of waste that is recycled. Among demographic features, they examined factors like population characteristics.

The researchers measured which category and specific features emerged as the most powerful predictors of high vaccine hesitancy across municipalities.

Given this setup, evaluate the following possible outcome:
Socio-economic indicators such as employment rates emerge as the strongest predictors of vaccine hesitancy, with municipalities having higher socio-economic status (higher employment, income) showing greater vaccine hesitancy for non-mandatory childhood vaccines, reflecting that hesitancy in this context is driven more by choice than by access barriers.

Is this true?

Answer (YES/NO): NO